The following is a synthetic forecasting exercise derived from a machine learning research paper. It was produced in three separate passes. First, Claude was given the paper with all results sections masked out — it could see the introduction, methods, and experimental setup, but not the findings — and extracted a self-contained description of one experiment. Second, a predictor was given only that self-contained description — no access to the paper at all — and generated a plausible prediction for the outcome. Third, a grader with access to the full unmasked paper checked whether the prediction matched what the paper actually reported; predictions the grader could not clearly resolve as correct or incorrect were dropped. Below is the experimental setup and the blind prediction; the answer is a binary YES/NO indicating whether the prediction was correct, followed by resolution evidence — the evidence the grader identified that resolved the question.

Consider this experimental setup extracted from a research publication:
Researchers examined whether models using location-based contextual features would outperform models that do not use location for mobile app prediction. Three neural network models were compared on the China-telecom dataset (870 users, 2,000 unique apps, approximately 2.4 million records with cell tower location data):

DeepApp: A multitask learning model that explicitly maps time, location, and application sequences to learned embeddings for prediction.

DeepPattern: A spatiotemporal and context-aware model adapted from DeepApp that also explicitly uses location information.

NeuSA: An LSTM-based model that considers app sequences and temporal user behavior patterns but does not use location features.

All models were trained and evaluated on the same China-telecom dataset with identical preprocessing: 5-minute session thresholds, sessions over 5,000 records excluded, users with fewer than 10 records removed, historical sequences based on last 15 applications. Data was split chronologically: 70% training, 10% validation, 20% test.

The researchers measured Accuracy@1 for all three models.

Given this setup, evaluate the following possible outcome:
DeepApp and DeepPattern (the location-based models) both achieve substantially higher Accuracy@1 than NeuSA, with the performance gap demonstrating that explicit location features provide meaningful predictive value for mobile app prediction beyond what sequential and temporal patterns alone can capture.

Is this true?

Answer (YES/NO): NO